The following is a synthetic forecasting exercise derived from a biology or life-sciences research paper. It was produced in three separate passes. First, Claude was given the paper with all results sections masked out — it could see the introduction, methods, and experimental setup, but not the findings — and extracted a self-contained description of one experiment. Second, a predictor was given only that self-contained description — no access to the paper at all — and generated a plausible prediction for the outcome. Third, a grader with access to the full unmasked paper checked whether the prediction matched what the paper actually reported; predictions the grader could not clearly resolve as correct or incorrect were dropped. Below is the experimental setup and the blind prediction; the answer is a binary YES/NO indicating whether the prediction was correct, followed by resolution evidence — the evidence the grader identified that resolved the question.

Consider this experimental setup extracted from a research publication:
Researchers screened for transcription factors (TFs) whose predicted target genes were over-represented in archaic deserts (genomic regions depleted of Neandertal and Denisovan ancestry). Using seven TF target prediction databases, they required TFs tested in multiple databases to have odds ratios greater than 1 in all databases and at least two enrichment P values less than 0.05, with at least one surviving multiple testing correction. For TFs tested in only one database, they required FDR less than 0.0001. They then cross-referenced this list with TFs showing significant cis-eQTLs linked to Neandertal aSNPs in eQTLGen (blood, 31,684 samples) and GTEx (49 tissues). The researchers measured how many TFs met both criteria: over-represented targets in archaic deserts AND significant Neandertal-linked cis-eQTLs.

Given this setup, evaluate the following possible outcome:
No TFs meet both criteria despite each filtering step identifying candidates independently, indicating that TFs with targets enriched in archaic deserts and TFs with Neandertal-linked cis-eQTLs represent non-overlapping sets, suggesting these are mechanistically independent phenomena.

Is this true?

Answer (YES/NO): NO